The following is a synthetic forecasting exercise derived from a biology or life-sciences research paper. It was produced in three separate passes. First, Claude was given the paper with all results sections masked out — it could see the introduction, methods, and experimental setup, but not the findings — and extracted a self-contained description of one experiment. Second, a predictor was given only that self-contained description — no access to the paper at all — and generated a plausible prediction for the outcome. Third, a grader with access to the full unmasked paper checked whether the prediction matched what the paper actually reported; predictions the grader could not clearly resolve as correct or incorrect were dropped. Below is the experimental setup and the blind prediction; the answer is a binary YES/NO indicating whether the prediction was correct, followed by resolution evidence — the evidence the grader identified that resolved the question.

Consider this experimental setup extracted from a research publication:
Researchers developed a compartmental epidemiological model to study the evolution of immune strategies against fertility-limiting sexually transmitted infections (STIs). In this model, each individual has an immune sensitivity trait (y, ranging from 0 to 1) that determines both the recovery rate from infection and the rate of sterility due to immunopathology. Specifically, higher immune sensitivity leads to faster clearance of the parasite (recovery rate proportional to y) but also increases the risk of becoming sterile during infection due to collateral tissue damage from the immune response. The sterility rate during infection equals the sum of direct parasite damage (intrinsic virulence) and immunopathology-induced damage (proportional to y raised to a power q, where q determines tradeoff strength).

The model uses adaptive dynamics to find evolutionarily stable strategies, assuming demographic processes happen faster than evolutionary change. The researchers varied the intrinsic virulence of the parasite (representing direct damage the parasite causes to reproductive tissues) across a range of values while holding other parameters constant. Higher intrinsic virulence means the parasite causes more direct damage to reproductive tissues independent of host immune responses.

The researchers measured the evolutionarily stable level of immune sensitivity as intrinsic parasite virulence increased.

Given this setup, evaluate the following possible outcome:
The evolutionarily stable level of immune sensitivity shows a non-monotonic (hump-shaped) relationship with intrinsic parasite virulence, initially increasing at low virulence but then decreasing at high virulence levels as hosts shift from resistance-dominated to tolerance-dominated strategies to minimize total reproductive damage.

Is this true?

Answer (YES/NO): NO